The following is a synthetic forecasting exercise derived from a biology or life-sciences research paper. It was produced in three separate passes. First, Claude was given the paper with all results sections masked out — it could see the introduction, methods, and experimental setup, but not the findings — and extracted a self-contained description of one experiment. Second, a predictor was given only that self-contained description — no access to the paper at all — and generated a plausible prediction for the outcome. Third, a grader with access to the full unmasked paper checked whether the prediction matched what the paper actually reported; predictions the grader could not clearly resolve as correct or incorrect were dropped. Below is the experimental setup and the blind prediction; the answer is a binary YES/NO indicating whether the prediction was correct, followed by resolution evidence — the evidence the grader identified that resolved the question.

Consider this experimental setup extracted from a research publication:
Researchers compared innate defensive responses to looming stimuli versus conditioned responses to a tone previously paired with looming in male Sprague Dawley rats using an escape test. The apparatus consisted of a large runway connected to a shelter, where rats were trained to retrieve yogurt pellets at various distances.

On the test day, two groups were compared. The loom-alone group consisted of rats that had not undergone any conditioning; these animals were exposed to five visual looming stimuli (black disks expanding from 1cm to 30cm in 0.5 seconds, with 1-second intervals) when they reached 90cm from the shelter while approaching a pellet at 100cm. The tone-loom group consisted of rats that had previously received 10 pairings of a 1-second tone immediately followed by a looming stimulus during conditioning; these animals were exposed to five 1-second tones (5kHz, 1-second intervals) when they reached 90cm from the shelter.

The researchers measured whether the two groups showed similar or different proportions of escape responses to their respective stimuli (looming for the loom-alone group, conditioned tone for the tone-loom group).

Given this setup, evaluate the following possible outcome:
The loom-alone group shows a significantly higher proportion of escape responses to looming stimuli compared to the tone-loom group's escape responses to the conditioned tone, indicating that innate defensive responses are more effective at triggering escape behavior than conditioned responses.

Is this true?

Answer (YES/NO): YES